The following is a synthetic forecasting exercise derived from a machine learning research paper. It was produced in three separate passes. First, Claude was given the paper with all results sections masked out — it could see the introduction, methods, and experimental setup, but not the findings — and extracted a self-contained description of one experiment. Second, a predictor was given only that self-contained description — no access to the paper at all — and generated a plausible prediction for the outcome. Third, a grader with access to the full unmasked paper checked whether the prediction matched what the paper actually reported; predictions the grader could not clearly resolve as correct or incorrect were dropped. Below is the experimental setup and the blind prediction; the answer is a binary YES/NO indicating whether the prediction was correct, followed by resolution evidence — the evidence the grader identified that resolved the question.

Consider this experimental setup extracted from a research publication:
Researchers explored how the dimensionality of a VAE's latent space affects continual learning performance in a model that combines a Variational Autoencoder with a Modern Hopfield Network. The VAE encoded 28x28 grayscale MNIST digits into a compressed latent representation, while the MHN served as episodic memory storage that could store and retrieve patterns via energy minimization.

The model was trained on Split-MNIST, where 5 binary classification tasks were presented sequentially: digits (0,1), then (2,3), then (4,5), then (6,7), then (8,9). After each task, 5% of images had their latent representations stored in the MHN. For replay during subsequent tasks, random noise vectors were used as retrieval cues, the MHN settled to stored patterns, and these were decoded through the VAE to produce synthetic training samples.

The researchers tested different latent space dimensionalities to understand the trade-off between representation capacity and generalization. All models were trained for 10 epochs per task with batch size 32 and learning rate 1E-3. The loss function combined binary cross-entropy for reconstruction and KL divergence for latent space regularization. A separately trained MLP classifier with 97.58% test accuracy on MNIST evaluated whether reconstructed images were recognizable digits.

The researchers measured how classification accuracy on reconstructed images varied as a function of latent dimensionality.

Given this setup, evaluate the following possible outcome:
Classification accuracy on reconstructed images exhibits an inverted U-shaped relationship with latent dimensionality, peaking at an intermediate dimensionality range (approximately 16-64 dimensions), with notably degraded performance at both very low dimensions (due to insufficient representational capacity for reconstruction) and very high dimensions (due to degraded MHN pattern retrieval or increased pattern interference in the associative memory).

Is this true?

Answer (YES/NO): NO